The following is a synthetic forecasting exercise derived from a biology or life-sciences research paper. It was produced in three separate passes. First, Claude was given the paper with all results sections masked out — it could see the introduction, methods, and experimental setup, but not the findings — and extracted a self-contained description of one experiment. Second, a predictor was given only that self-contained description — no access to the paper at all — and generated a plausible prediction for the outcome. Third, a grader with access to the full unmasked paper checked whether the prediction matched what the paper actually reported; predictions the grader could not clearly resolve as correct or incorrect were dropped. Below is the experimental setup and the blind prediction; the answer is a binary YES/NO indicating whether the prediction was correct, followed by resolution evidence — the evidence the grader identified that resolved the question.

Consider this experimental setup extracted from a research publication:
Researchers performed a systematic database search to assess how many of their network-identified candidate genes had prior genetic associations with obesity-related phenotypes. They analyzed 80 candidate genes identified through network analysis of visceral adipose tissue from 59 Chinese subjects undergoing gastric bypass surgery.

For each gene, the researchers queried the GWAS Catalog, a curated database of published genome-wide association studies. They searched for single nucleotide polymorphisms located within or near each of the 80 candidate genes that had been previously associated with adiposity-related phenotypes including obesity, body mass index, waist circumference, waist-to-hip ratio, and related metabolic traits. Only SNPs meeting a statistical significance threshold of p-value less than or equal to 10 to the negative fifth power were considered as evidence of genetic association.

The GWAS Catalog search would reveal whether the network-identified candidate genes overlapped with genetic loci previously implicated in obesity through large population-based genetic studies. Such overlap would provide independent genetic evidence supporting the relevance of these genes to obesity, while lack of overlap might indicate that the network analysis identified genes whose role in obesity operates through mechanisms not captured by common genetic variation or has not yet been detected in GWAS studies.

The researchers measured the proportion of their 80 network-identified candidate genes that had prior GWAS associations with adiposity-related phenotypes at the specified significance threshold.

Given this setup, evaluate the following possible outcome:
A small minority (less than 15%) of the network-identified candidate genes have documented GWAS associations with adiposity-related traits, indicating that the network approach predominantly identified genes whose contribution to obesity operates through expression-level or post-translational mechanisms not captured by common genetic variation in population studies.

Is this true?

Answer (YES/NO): NO